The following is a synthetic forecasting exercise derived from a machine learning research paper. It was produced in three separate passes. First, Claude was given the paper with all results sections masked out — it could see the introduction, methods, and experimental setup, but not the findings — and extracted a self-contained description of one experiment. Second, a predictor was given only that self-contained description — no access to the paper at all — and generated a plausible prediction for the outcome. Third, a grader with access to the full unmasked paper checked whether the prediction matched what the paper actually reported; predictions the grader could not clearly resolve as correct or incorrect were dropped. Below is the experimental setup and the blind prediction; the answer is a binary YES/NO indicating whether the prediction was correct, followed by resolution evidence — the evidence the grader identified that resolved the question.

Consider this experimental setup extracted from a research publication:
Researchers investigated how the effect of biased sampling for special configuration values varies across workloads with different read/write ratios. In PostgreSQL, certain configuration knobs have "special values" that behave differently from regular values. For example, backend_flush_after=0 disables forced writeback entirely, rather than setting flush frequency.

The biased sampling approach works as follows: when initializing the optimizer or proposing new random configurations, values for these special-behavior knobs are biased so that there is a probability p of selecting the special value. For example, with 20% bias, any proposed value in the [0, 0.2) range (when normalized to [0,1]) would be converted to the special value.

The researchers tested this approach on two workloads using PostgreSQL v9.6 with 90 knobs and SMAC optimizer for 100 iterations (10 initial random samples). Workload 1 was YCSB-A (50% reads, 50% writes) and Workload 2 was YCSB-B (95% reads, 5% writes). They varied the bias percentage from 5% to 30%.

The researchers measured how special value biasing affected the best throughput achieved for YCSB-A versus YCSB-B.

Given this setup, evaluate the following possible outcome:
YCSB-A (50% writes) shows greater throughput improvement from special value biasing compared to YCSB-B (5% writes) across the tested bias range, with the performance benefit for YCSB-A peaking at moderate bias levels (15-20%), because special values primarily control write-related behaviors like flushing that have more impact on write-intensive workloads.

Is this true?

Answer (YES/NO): NO